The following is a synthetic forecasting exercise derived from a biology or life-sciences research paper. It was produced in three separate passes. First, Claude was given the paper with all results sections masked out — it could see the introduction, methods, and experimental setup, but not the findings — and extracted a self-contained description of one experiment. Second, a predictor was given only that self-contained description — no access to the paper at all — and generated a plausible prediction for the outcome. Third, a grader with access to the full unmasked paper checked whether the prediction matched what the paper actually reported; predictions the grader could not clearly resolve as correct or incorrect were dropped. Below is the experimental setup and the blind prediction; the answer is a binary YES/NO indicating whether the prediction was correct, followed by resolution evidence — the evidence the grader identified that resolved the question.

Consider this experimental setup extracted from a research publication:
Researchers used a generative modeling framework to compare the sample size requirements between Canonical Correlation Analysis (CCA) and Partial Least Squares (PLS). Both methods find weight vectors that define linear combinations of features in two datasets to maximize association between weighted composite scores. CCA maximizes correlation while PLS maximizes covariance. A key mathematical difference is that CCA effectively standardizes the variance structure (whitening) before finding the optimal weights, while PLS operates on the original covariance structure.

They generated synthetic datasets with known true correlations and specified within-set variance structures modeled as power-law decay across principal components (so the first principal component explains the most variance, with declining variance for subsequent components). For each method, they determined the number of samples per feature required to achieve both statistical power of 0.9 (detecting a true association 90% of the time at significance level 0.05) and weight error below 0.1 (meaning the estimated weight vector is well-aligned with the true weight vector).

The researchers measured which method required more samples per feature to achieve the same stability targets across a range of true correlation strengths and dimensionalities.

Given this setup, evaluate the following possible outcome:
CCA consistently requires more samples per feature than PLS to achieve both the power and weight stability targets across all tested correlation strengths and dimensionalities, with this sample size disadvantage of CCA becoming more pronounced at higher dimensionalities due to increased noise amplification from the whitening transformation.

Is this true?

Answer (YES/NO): NO